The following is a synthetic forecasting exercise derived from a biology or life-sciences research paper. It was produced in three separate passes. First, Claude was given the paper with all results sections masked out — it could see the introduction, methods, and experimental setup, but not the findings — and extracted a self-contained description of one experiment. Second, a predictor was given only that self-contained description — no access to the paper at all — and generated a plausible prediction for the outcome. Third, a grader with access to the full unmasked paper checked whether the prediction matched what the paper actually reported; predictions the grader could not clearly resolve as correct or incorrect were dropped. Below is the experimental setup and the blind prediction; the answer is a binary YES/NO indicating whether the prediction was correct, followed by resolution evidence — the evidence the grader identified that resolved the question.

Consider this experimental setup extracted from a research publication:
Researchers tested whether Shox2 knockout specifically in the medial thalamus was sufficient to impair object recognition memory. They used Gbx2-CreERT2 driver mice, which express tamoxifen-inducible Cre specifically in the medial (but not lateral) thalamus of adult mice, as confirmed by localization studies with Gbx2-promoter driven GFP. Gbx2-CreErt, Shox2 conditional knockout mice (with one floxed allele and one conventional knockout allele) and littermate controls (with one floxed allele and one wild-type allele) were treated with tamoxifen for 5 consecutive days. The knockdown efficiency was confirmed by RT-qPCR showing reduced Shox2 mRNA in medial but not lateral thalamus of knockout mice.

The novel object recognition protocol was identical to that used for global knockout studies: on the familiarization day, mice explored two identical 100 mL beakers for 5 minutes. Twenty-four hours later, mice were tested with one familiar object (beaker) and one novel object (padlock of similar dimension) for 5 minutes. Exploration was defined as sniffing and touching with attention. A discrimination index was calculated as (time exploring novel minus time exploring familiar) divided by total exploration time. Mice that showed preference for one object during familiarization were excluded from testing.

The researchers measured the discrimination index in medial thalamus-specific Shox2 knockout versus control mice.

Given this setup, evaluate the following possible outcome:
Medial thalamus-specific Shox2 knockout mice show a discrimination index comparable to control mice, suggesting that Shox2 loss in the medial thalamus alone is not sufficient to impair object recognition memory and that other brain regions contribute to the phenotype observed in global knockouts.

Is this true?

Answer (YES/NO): NO